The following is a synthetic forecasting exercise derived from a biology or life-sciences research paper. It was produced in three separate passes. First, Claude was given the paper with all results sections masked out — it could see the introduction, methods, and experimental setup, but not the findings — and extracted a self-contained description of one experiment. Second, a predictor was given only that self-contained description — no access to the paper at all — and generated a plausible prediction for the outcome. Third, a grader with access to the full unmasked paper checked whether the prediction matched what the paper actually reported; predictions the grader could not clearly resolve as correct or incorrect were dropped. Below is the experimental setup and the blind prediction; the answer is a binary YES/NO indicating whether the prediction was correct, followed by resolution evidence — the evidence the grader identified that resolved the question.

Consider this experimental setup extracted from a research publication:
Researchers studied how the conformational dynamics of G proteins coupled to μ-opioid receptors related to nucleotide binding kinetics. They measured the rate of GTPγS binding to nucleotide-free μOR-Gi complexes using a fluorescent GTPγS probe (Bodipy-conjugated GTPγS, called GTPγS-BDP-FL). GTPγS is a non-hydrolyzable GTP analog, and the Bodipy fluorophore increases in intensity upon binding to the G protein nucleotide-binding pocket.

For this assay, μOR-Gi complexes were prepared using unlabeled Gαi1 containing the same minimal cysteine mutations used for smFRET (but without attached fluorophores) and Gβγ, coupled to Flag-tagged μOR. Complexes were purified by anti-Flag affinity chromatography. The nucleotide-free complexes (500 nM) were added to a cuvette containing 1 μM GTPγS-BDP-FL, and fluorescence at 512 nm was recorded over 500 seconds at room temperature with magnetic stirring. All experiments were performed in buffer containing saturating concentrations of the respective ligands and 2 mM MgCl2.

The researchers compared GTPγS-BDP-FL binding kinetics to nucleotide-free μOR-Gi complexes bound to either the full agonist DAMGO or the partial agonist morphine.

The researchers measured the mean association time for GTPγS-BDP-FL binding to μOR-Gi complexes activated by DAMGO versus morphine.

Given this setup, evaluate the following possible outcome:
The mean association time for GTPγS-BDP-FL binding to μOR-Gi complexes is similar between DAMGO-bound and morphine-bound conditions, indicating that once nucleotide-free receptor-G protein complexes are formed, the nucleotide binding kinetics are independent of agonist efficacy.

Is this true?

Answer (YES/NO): NO